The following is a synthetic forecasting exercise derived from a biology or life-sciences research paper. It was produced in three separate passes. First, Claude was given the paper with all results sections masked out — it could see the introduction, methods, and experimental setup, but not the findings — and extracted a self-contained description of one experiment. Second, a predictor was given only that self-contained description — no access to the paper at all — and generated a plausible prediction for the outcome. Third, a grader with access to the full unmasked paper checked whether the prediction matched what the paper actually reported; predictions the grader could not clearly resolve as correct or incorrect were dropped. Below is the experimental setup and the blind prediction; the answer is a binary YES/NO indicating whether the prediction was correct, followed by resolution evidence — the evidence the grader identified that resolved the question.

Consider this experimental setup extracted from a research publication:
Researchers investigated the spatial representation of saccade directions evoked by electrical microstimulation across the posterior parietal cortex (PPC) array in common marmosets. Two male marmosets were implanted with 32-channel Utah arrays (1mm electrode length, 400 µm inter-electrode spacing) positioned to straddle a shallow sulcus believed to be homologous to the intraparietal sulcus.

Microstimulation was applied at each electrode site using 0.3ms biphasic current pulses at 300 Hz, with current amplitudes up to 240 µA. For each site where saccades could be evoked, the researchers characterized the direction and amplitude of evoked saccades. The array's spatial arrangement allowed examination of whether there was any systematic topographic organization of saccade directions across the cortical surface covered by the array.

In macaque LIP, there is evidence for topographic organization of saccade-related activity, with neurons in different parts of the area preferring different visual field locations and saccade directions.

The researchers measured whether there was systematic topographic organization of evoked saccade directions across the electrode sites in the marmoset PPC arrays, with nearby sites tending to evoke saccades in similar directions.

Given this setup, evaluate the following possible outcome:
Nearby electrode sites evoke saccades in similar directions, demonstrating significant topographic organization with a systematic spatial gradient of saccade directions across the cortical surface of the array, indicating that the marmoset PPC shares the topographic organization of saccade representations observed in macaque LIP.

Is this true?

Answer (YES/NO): NO